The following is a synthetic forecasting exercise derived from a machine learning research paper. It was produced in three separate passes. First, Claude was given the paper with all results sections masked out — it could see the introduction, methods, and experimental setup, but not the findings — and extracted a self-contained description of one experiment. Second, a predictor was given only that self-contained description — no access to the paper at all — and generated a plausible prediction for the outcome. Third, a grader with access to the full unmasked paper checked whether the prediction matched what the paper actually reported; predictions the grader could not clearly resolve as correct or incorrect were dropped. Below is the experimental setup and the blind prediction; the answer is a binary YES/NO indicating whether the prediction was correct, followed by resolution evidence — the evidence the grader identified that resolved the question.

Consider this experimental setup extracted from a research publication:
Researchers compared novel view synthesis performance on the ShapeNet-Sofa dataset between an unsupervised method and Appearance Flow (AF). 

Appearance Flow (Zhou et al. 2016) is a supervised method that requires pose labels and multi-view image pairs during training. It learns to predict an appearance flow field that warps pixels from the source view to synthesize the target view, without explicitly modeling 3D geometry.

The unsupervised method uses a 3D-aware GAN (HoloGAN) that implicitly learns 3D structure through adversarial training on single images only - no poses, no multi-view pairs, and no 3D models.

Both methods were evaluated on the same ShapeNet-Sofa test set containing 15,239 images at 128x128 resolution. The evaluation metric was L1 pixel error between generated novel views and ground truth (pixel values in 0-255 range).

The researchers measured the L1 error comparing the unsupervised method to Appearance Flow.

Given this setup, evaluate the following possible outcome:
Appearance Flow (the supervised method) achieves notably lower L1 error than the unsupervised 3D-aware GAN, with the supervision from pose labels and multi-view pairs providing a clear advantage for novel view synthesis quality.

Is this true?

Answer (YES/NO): NO